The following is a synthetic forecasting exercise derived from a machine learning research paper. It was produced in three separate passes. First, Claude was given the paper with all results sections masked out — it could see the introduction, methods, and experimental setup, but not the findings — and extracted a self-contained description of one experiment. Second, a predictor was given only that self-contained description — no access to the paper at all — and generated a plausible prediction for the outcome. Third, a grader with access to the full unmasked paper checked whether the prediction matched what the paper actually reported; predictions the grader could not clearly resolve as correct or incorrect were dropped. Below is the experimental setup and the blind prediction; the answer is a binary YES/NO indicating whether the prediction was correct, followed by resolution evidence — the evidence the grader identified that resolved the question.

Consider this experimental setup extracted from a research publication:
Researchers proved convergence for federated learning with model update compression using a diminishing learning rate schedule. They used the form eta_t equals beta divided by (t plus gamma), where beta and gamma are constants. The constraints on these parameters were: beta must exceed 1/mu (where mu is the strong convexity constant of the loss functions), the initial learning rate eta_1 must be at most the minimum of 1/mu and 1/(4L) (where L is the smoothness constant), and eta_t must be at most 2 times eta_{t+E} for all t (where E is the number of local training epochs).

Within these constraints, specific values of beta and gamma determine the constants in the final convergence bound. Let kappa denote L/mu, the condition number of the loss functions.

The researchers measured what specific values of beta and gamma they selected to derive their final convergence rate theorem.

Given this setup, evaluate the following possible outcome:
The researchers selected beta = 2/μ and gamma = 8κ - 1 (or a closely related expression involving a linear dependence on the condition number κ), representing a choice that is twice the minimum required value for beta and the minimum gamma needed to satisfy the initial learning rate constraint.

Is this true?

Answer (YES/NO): NO